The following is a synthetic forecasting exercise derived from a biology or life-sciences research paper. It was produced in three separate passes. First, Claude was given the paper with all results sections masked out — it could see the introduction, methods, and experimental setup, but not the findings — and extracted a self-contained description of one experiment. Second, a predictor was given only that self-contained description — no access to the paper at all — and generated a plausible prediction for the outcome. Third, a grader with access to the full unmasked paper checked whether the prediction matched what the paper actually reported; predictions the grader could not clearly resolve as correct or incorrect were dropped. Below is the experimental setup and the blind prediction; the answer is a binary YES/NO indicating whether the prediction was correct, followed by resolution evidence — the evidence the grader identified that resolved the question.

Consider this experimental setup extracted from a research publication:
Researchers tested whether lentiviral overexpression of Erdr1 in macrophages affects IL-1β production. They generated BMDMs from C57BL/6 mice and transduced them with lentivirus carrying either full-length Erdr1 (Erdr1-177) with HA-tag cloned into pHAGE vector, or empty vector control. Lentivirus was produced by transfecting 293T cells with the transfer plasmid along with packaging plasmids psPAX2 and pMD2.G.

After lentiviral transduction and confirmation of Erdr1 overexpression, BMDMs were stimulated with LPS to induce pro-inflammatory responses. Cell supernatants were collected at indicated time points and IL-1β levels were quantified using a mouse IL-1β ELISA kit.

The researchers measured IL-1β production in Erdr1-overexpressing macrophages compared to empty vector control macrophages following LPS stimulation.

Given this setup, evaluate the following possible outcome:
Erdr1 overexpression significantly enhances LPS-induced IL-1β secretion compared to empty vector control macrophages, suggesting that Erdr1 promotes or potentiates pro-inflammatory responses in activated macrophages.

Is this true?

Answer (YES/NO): NO